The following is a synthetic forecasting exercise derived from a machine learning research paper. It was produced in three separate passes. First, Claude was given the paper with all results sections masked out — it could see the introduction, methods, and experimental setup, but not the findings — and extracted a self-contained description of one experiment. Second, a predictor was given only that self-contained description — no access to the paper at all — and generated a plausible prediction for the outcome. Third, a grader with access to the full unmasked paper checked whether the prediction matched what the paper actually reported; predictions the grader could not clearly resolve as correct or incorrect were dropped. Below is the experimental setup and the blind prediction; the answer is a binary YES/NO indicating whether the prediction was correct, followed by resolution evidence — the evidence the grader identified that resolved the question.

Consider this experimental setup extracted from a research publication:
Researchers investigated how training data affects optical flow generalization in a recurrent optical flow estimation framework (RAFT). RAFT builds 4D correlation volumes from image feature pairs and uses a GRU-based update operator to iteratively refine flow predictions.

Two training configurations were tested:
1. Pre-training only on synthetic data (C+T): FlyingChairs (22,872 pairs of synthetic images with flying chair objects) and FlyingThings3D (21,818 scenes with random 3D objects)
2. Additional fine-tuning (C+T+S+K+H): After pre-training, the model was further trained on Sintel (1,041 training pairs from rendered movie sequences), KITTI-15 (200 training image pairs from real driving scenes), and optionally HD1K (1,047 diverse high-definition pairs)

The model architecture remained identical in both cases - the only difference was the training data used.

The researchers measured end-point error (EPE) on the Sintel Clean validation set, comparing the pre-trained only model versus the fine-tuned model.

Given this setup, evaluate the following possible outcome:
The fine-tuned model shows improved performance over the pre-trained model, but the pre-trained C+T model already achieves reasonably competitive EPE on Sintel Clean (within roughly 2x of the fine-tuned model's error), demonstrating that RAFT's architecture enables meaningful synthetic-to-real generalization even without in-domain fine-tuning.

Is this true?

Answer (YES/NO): YES